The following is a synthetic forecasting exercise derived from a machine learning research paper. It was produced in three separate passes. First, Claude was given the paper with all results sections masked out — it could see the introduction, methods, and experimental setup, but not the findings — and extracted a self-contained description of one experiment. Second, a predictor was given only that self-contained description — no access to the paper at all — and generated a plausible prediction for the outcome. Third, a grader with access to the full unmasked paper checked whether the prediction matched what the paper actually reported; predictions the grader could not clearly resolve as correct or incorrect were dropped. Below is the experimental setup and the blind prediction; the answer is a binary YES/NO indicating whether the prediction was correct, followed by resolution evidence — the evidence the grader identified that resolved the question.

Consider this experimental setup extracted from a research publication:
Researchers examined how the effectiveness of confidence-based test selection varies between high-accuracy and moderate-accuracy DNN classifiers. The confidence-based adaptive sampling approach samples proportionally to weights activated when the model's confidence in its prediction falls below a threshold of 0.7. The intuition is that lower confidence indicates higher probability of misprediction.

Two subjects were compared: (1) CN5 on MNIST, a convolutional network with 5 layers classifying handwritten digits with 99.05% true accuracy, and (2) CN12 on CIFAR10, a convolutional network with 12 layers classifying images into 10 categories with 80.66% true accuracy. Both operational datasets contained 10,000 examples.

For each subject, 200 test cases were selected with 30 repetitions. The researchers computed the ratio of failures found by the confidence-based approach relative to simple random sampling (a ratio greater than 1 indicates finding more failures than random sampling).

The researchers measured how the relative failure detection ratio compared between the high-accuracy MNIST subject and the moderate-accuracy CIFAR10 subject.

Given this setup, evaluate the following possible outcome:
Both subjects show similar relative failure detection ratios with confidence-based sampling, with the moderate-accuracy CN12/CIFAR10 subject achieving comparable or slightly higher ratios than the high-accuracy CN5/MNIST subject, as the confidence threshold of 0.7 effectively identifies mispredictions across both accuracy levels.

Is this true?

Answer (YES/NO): NO